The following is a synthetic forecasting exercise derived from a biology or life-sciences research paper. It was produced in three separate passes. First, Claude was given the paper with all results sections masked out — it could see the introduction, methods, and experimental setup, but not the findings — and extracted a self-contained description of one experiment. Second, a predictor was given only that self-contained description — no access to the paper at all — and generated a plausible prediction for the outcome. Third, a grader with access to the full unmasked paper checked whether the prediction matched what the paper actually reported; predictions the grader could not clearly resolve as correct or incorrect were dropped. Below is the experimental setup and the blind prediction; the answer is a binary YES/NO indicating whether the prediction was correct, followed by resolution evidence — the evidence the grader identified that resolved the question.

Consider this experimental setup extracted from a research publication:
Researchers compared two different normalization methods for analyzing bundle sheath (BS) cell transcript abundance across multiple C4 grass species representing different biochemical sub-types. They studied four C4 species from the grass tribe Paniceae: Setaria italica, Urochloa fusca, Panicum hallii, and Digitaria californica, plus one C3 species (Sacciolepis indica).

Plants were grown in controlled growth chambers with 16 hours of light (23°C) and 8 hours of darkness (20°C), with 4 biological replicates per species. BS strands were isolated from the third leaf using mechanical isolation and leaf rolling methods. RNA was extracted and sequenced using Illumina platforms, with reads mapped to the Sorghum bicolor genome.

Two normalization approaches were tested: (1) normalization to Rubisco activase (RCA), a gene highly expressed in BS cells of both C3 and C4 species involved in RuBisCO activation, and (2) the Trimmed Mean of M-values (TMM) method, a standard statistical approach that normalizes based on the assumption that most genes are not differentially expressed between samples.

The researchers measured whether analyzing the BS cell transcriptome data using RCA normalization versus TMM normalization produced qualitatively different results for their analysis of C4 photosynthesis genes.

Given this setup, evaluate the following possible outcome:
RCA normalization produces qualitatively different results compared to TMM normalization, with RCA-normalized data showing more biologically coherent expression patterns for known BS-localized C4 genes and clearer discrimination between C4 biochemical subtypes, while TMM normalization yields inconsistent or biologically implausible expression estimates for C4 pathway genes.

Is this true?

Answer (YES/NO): NO